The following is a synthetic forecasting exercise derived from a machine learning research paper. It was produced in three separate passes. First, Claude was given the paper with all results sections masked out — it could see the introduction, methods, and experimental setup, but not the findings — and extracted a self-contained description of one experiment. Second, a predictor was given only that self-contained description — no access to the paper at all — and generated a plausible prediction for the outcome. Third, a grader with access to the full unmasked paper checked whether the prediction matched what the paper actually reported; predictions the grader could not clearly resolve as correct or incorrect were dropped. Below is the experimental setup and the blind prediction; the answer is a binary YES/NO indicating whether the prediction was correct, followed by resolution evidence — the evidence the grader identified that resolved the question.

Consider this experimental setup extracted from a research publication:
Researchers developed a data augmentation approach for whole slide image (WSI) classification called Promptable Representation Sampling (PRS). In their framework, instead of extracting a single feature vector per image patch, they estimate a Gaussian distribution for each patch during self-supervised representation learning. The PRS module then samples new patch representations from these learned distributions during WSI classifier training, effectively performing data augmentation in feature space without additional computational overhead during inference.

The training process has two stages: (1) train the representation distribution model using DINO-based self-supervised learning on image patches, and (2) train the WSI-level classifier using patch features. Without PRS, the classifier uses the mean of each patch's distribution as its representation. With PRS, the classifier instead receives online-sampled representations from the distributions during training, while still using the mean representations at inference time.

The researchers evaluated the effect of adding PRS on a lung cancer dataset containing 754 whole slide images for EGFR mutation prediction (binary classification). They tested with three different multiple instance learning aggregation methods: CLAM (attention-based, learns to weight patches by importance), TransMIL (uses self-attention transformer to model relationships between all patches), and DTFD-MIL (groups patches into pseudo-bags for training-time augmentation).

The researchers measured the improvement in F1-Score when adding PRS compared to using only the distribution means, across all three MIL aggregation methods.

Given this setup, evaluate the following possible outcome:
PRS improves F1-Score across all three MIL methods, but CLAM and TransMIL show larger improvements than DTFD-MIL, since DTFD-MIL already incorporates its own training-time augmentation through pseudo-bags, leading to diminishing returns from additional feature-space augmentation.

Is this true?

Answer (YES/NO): YES